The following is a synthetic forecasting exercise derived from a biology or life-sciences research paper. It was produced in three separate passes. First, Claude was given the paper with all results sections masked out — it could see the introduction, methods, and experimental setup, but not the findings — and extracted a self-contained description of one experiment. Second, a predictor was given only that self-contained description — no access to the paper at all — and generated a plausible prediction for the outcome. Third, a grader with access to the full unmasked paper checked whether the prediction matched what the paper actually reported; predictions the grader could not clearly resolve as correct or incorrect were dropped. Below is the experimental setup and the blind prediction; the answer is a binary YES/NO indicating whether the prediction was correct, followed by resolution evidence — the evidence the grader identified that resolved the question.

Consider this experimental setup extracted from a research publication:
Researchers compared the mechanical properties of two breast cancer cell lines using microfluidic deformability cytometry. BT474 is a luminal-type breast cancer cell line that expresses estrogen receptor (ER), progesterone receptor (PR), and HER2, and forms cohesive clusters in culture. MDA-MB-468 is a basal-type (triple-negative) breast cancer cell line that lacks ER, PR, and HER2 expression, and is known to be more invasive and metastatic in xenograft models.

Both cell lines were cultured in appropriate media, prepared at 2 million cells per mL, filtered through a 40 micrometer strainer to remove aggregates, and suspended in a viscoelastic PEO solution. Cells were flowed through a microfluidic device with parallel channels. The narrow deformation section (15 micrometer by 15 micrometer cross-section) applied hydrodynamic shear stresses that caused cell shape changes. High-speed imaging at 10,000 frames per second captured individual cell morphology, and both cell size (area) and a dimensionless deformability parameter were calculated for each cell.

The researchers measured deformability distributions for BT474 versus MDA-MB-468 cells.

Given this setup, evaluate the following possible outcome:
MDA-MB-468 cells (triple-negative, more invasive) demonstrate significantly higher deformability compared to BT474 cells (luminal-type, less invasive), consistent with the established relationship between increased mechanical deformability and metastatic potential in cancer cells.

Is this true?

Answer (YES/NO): NO